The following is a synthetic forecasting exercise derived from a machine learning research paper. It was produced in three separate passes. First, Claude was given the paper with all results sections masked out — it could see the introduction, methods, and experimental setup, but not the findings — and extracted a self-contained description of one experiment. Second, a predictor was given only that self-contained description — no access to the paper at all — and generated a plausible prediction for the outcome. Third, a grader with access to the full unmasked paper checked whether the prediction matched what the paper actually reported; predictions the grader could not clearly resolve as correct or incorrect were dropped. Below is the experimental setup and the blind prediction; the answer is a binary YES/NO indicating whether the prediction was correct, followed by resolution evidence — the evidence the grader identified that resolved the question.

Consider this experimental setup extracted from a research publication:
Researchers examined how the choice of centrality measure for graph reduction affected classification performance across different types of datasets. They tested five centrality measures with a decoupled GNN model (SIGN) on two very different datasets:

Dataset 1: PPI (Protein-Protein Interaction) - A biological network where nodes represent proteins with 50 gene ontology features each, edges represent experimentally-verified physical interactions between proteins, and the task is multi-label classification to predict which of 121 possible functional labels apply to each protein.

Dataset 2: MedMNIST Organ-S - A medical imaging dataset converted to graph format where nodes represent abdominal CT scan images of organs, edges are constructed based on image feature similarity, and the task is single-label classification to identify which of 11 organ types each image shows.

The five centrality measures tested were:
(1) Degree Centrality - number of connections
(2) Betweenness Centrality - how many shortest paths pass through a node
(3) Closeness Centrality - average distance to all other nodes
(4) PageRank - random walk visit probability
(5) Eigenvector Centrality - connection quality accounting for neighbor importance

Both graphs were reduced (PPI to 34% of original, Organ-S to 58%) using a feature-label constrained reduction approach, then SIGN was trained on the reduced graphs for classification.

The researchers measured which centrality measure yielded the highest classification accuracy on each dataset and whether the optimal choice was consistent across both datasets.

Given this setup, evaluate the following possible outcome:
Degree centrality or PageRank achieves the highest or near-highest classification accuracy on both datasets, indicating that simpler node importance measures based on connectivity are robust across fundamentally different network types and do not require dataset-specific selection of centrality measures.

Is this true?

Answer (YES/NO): NO